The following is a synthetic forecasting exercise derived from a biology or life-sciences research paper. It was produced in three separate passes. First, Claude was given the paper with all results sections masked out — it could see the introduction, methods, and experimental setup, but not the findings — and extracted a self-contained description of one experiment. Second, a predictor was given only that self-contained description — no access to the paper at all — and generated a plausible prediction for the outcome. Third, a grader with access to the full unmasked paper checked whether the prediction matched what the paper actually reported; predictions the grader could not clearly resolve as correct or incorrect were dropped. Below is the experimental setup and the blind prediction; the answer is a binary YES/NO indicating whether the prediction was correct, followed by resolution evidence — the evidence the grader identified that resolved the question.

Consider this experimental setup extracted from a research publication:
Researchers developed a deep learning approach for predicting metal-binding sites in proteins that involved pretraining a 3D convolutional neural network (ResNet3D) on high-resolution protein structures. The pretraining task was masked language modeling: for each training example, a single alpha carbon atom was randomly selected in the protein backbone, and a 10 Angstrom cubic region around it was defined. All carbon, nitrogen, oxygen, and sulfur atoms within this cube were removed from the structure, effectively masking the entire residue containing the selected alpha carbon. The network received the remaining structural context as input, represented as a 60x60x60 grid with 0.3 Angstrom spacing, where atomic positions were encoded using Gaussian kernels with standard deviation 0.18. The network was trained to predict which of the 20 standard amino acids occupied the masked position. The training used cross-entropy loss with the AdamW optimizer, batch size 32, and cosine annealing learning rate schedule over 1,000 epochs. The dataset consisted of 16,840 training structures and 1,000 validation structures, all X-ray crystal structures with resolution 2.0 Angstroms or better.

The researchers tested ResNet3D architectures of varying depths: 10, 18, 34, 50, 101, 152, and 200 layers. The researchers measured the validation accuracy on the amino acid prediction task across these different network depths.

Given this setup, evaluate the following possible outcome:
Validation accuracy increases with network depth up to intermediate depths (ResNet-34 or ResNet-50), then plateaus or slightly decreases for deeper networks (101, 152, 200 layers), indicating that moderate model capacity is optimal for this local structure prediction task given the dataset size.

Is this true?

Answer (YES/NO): NO